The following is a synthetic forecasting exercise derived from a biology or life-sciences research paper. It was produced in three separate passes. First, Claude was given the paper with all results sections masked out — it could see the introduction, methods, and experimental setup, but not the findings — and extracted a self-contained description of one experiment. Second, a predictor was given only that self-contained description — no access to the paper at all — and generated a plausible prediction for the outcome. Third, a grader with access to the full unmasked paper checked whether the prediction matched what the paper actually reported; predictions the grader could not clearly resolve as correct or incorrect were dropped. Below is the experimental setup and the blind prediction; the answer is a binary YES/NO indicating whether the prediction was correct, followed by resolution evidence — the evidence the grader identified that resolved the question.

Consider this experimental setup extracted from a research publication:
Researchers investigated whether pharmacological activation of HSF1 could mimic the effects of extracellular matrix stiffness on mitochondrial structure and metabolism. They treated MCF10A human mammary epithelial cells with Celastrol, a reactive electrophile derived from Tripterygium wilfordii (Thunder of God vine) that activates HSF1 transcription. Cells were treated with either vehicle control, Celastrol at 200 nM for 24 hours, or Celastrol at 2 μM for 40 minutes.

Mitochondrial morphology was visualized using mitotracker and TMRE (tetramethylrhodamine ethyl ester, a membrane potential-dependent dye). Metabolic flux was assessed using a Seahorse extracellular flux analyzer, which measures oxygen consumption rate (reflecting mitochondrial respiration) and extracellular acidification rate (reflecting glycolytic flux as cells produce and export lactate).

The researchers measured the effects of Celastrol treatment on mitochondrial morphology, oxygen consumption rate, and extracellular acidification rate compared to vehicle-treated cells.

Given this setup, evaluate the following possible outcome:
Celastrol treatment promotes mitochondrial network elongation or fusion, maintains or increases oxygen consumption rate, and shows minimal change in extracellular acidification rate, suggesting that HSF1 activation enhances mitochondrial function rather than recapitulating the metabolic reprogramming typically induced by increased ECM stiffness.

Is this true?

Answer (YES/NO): NO